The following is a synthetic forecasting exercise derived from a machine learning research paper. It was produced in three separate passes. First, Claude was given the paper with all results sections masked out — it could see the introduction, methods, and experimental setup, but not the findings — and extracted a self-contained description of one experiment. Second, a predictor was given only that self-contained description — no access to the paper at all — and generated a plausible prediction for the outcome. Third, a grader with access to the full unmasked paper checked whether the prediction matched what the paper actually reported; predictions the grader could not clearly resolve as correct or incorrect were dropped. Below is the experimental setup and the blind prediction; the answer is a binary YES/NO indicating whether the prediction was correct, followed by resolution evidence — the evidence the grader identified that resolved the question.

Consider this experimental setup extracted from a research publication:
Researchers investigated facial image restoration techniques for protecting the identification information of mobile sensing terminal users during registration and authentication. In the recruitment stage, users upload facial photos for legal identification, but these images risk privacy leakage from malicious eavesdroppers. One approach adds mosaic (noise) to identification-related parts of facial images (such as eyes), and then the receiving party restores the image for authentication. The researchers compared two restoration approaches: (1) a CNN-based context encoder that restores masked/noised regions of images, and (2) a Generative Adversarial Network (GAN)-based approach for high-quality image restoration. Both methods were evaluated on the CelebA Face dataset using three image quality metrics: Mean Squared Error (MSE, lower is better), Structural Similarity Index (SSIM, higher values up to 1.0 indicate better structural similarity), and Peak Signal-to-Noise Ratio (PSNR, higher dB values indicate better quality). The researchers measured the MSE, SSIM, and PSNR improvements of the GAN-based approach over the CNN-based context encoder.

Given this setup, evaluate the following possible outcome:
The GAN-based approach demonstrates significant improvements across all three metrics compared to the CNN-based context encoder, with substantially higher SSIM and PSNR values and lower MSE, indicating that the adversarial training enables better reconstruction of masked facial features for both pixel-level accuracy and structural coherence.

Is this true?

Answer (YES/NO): YES